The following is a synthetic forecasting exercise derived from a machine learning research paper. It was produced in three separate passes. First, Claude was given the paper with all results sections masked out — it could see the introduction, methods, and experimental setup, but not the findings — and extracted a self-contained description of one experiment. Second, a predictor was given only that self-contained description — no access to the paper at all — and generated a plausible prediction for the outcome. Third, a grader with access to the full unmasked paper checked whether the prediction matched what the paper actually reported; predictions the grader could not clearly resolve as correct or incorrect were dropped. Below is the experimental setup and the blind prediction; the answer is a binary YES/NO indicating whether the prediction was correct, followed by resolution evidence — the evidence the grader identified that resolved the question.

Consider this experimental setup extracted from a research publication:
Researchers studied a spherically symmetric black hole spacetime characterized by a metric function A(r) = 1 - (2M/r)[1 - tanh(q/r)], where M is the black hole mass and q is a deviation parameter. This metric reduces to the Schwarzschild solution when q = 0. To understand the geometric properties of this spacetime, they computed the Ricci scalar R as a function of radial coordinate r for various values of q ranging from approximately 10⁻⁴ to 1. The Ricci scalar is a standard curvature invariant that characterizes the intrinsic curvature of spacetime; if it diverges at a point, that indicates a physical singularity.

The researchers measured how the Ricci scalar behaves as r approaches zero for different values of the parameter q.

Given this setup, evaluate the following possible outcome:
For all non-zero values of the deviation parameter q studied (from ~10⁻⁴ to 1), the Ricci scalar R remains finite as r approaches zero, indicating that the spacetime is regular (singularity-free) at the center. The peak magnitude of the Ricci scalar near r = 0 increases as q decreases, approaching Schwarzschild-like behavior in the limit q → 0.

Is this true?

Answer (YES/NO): NO